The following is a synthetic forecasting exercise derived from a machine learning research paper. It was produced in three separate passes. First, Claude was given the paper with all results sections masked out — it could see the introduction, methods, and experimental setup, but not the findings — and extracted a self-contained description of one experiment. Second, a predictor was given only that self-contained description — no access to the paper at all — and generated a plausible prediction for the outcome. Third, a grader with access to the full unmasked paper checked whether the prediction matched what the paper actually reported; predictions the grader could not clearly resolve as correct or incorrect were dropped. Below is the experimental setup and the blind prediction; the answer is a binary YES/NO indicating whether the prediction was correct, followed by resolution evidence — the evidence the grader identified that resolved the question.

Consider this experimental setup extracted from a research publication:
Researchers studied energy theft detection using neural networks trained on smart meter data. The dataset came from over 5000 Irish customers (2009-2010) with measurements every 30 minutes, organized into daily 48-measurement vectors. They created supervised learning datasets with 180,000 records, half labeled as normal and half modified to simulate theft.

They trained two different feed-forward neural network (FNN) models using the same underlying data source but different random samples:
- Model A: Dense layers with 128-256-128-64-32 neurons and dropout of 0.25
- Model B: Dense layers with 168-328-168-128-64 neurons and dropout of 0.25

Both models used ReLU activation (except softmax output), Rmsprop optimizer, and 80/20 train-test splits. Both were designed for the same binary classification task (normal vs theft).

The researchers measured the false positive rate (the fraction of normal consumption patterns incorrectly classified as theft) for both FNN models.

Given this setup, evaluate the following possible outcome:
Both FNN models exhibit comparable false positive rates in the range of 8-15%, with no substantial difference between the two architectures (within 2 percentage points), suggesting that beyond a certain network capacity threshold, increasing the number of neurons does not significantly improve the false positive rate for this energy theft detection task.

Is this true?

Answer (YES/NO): NO